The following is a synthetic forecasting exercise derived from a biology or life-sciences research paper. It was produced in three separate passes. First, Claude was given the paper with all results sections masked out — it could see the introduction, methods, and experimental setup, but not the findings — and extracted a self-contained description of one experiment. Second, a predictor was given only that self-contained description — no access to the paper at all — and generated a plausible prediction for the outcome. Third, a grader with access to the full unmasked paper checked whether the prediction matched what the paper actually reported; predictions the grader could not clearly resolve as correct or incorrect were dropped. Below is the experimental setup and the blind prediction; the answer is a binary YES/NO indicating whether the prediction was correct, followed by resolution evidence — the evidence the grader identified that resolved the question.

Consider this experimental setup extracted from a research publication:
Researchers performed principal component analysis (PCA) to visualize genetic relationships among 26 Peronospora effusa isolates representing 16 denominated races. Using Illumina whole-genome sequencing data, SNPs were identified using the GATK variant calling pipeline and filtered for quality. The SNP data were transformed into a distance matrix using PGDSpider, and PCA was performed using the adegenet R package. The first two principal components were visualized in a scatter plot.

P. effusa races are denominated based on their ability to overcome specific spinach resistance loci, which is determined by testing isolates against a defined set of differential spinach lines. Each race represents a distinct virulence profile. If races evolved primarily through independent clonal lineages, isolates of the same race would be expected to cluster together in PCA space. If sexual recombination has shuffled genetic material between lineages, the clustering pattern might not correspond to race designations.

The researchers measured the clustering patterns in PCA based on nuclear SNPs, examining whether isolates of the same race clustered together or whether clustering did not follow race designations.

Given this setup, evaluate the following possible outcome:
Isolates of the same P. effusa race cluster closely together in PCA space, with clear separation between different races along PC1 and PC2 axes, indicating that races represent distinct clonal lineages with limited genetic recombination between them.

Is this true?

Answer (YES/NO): NO